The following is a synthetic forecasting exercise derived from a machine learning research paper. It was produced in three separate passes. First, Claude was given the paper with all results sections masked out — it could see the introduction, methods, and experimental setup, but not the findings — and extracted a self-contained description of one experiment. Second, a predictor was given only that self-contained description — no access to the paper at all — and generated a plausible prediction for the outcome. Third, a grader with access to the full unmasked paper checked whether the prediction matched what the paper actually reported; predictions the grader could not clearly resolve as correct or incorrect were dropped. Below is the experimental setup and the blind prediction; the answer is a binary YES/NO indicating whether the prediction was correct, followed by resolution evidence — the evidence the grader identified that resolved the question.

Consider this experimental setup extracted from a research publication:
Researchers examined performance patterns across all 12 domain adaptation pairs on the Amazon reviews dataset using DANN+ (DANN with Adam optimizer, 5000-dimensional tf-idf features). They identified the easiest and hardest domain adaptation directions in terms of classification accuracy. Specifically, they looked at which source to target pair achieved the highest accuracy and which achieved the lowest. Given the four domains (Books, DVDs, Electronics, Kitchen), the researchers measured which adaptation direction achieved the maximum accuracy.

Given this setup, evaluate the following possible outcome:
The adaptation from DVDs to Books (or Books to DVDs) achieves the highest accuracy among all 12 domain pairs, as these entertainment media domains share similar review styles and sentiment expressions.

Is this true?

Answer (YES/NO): NO